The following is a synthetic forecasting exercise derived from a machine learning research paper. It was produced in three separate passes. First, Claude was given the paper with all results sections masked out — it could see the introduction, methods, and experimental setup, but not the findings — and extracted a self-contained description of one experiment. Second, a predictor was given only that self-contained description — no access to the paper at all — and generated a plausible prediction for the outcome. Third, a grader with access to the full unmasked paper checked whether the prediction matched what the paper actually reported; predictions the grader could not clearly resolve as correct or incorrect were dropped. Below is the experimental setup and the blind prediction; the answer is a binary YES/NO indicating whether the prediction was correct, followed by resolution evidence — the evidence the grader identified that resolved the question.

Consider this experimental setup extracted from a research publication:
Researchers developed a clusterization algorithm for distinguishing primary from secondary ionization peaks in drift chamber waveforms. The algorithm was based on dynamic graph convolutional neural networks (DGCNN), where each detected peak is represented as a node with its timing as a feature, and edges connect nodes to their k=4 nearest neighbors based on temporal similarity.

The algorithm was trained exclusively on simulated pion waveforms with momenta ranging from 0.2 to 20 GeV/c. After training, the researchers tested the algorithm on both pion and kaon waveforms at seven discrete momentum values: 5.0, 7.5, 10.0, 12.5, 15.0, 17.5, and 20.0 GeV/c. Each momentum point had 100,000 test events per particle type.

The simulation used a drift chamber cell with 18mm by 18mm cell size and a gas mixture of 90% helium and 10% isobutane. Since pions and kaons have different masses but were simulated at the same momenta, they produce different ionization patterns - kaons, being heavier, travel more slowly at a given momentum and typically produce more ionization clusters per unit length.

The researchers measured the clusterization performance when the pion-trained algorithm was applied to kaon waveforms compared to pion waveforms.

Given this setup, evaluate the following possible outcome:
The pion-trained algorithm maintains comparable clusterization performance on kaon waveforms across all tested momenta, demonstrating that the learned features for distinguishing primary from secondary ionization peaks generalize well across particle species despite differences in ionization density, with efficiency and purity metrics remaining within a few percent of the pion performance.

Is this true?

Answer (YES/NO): YES